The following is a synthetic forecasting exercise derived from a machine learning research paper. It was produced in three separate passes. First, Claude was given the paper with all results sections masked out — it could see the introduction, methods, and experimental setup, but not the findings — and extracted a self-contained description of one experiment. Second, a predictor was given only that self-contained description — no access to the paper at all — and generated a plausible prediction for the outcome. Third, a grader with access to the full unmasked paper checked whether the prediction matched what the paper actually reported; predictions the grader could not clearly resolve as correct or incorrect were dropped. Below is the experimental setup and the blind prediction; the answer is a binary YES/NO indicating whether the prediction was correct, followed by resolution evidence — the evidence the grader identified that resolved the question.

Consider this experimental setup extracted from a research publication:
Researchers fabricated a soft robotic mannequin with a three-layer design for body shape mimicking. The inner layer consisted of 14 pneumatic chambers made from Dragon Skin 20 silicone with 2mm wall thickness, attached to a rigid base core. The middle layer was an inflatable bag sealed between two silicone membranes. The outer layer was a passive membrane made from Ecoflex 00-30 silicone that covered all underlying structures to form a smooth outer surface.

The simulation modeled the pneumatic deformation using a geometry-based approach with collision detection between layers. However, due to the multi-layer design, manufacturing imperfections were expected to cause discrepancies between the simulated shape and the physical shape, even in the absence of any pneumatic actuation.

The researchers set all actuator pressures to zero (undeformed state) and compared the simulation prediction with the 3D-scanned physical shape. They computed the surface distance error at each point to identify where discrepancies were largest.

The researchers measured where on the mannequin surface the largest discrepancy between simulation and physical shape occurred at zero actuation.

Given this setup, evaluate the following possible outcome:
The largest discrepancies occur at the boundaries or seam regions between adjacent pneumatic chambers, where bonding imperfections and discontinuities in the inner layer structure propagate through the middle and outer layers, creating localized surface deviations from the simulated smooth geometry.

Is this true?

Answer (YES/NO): NO